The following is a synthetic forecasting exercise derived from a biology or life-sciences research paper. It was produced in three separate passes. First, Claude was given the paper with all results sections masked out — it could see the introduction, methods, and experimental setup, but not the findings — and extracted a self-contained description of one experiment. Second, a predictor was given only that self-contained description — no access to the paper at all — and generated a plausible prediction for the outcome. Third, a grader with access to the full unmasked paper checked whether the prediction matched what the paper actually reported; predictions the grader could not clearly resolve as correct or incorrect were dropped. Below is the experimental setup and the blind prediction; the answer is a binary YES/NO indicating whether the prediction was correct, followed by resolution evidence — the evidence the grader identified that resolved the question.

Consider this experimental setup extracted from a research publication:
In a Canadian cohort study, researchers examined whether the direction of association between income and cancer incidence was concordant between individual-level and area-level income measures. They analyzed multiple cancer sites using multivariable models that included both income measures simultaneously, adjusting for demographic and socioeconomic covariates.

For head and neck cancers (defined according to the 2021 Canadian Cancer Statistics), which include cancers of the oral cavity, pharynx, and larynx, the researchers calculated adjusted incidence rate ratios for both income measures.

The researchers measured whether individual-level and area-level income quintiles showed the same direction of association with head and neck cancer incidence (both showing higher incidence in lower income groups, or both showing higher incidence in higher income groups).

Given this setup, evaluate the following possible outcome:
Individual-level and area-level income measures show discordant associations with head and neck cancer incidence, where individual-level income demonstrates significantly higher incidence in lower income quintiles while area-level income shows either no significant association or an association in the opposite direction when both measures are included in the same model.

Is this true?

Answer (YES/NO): NO